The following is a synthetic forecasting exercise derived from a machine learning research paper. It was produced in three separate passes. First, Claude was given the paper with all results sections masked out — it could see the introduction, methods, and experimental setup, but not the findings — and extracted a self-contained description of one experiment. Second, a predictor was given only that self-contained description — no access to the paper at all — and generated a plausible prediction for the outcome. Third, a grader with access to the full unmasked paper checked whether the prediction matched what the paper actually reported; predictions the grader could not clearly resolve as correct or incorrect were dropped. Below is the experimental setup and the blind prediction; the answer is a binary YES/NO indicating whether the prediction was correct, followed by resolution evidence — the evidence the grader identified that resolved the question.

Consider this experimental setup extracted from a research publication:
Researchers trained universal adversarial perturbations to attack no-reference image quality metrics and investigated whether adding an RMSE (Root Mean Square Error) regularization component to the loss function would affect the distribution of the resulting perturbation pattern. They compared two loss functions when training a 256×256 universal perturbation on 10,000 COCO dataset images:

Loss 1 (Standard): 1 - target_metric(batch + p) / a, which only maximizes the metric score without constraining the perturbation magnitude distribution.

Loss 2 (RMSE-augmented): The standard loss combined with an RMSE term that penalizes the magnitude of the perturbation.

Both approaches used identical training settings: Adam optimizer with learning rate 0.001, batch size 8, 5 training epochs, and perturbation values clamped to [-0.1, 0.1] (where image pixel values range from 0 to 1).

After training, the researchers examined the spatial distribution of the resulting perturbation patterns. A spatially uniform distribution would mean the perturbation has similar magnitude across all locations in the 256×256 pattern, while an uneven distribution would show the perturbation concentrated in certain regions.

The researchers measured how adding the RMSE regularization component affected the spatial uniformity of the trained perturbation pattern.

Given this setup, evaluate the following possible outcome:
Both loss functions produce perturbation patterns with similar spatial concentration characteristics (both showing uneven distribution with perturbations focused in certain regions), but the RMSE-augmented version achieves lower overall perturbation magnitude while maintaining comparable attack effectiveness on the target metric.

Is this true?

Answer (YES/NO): NO